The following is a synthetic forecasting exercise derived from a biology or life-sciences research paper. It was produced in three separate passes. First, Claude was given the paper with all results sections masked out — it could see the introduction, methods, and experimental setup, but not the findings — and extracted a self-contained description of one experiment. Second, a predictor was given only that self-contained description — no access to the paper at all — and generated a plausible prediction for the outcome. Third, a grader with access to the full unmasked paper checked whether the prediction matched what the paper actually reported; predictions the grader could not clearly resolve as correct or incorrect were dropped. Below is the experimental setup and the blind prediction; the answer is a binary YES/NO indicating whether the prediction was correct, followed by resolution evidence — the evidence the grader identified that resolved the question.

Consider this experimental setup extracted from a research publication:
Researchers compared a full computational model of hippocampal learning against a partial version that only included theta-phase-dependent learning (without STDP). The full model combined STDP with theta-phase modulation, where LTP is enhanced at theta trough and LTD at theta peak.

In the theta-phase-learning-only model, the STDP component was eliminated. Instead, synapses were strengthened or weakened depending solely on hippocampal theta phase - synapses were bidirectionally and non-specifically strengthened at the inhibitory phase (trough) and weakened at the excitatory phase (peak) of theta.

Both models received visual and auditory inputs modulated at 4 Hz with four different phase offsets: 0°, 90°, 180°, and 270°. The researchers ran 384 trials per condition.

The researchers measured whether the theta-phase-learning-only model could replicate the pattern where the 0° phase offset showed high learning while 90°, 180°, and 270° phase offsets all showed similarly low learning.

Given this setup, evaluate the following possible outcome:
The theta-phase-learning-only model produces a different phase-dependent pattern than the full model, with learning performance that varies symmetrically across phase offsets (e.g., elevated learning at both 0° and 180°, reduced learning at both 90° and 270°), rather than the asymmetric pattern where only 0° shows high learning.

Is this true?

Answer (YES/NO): NO